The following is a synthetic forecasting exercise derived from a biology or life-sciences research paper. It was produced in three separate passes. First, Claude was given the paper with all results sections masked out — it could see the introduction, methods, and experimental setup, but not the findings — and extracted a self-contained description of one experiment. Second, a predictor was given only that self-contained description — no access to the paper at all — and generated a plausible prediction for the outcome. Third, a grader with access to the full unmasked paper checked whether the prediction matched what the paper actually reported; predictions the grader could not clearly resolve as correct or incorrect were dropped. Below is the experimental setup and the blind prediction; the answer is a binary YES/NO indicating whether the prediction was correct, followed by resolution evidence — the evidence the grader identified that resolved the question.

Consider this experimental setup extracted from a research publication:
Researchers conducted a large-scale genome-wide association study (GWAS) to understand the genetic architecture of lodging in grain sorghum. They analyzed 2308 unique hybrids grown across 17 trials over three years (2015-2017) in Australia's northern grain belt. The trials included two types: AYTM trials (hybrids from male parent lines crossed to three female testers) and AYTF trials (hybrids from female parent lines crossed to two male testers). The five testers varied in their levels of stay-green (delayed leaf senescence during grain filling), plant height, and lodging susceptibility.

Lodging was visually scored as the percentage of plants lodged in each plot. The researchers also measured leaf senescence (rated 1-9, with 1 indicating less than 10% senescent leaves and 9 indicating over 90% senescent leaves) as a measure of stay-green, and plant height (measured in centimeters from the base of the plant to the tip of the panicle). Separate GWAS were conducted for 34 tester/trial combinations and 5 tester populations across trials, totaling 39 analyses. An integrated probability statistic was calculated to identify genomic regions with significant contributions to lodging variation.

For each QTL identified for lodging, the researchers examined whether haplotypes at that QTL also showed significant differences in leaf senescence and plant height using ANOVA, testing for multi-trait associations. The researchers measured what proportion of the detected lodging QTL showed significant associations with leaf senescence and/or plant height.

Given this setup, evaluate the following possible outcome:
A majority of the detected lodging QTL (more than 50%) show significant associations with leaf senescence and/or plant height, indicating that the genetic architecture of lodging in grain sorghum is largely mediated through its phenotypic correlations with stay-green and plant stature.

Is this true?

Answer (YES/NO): YES